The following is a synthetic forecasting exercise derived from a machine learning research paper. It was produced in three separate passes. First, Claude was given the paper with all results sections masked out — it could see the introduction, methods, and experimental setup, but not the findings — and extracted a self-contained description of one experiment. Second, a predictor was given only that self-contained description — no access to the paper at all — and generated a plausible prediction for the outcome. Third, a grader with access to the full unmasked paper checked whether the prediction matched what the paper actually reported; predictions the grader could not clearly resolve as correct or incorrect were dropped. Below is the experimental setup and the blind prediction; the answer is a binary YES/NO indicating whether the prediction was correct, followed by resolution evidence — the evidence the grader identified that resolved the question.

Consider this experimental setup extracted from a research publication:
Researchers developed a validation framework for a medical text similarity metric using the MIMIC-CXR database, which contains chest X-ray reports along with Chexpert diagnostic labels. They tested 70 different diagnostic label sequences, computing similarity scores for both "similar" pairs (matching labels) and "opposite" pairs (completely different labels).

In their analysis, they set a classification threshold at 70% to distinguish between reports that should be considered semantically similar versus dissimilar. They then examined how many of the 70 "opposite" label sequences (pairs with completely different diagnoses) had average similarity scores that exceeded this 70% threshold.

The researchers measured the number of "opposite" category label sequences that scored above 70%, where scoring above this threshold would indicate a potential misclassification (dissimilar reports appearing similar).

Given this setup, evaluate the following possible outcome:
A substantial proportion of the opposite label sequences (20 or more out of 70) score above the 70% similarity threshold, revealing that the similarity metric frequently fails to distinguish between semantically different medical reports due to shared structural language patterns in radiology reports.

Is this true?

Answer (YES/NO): NO